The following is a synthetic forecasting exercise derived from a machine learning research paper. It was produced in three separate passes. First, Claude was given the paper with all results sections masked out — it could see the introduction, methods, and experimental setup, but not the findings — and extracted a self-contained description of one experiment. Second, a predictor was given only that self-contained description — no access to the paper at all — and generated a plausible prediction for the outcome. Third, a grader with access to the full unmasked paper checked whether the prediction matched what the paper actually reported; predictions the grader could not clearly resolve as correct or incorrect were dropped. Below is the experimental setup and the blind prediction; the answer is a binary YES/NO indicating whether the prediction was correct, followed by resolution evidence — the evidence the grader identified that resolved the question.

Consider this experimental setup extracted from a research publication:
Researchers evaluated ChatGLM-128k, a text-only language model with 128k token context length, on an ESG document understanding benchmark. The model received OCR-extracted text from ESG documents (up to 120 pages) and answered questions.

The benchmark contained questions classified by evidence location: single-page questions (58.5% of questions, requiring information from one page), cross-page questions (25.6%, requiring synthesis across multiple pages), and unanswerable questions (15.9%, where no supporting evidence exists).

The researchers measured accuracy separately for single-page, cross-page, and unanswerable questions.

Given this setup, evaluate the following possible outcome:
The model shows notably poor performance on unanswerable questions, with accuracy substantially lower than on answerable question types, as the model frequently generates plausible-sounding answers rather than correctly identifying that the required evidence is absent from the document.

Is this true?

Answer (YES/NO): NO